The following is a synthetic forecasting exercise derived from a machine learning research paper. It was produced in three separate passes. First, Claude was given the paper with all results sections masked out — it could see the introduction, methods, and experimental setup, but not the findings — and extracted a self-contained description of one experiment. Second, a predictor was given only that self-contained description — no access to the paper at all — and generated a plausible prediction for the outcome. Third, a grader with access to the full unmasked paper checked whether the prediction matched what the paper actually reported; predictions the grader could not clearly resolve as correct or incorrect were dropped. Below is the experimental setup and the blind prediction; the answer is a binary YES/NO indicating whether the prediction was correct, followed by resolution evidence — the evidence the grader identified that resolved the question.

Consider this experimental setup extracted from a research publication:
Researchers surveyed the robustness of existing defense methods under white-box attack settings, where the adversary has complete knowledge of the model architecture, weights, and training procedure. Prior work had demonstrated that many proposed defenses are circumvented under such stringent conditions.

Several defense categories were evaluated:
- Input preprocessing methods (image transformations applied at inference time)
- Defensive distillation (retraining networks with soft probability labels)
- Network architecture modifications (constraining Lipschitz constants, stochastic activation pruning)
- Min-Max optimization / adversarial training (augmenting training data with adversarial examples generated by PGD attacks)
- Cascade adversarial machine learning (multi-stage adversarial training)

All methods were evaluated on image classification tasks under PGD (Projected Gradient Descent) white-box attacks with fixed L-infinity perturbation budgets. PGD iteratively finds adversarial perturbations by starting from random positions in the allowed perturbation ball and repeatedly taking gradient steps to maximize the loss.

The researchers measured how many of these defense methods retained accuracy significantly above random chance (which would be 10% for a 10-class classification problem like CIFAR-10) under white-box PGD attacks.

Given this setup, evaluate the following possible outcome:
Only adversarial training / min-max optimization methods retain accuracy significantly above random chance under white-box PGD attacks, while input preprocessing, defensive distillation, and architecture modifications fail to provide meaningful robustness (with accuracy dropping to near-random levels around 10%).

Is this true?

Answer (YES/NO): YES